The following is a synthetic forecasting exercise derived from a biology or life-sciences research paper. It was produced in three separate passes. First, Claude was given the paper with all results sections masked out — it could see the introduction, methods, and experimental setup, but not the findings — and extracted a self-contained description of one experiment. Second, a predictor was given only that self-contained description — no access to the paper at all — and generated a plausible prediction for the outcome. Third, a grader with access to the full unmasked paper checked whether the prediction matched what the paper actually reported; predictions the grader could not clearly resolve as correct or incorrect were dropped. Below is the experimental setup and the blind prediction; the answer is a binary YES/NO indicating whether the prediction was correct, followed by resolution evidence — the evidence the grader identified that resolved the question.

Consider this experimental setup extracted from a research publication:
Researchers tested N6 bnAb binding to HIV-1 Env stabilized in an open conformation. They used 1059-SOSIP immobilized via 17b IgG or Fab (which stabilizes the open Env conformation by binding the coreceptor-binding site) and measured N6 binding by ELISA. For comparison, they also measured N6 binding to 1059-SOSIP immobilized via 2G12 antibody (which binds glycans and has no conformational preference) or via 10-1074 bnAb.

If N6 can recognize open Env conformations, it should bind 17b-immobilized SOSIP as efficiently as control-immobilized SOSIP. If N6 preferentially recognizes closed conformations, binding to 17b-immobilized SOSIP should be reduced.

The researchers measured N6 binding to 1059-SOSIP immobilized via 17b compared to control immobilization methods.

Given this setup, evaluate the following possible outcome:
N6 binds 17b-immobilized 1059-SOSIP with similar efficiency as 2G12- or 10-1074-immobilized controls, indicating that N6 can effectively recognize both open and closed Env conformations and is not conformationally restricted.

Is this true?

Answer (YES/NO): YES